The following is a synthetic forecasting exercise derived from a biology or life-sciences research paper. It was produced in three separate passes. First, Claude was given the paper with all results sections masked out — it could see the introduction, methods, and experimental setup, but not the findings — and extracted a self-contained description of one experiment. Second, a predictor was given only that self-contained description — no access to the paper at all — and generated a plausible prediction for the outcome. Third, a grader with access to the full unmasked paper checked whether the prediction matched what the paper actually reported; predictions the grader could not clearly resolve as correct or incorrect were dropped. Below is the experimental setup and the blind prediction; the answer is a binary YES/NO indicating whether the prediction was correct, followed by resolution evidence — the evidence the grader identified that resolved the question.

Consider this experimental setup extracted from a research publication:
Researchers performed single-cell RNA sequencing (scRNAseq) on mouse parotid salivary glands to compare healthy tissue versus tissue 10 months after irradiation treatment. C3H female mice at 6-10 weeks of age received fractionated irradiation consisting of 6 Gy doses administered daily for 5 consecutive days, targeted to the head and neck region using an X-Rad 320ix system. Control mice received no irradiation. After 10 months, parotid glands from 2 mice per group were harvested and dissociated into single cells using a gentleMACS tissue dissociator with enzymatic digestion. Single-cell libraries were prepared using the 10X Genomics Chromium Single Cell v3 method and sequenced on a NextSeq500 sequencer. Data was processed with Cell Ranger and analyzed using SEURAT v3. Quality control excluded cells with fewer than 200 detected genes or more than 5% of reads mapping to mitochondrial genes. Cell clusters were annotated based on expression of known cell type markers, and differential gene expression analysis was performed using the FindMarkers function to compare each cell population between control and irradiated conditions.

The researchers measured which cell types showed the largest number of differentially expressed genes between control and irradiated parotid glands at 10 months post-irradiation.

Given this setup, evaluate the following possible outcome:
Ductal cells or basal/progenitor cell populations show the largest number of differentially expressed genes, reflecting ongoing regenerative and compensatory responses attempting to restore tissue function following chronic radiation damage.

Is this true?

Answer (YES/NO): NO